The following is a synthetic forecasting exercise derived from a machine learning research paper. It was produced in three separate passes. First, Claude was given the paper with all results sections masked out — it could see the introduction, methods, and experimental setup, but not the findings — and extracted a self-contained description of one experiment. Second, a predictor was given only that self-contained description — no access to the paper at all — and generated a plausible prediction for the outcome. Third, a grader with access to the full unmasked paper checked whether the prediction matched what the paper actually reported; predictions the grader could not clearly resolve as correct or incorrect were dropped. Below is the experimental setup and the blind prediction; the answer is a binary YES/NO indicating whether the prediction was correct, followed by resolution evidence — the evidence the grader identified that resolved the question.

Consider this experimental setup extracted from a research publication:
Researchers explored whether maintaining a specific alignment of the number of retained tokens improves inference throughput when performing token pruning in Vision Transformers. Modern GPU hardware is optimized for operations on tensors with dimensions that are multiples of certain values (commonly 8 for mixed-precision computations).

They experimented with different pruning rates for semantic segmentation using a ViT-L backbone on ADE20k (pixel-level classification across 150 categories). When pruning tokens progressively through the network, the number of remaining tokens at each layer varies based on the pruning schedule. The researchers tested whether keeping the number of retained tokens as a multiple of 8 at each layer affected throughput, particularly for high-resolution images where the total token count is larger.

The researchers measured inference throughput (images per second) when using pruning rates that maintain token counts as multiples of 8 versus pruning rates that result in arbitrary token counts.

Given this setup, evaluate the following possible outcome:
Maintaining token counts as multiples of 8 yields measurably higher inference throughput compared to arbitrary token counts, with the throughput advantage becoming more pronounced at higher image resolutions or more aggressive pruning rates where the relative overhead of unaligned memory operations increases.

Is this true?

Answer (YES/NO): YES